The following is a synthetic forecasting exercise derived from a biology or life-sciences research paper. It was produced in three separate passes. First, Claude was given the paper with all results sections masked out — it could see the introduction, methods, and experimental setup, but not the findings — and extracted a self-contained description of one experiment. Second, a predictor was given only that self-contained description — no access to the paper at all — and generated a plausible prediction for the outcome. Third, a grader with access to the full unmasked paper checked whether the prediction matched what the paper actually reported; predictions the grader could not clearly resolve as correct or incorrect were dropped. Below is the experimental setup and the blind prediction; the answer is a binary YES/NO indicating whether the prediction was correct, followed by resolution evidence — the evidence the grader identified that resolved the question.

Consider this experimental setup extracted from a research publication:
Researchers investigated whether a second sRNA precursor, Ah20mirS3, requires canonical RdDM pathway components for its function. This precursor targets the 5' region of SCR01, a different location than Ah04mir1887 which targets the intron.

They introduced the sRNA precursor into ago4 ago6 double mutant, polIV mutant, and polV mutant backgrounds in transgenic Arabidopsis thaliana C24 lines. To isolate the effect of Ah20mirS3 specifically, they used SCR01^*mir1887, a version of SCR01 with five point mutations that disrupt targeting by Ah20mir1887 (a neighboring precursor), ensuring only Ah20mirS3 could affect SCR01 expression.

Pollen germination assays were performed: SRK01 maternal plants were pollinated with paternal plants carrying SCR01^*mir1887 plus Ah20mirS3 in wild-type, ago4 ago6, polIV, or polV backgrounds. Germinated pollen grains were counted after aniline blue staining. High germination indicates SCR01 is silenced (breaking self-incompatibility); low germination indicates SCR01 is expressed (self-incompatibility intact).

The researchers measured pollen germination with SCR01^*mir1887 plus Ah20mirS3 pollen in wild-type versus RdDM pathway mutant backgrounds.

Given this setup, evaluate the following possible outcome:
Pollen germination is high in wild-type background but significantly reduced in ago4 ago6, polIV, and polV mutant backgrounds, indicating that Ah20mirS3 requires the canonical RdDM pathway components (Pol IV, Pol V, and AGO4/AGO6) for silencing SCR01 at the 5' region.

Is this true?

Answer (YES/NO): NO